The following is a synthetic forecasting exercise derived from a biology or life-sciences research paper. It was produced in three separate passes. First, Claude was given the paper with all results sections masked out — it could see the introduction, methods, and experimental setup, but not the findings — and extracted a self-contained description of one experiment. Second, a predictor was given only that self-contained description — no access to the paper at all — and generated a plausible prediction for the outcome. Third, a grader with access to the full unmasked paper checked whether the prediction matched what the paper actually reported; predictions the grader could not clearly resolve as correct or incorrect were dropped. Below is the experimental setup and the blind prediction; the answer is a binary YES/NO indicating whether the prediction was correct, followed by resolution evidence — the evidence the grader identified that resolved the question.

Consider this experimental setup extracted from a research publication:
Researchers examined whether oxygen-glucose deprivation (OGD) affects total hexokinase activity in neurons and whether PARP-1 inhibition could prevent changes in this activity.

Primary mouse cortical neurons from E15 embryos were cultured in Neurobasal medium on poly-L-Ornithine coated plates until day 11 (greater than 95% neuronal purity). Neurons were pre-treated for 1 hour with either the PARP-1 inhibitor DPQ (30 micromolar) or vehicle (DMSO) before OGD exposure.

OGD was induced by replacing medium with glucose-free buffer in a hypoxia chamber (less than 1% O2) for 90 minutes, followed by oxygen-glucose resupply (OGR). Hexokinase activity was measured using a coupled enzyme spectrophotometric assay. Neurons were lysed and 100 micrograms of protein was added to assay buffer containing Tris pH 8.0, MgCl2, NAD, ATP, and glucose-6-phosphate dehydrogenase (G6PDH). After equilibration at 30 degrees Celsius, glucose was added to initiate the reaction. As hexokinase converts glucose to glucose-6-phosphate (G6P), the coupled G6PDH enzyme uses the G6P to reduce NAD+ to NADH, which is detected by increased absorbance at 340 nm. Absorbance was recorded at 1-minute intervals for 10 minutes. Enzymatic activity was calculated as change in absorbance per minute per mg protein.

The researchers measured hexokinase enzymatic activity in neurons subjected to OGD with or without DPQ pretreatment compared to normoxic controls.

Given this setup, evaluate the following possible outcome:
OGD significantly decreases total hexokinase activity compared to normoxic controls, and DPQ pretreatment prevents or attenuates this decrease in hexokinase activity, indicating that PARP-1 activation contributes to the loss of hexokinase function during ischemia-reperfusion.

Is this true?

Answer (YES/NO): YES